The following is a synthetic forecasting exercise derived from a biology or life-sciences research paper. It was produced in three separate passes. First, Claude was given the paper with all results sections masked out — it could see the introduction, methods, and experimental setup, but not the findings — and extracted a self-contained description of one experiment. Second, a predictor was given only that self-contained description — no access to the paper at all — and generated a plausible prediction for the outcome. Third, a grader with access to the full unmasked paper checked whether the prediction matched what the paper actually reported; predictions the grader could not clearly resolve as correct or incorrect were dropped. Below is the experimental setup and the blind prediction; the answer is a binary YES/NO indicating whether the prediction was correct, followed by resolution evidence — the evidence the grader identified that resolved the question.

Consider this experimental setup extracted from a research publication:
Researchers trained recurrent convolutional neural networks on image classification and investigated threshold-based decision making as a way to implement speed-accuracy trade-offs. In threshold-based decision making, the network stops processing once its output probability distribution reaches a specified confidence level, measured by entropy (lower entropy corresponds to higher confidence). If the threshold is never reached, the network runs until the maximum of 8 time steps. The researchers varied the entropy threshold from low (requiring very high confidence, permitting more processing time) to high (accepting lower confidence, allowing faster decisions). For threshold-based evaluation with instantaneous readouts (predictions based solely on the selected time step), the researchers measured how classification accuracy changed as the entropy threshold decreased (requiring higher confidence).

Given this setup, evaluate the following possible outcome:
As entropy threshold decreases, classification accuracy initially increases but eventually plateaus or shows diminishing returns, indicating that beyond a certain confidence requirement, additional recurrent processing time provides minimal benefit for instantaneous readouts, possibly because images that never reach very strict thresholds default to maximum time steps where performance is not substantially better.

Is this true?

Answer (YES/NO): NO